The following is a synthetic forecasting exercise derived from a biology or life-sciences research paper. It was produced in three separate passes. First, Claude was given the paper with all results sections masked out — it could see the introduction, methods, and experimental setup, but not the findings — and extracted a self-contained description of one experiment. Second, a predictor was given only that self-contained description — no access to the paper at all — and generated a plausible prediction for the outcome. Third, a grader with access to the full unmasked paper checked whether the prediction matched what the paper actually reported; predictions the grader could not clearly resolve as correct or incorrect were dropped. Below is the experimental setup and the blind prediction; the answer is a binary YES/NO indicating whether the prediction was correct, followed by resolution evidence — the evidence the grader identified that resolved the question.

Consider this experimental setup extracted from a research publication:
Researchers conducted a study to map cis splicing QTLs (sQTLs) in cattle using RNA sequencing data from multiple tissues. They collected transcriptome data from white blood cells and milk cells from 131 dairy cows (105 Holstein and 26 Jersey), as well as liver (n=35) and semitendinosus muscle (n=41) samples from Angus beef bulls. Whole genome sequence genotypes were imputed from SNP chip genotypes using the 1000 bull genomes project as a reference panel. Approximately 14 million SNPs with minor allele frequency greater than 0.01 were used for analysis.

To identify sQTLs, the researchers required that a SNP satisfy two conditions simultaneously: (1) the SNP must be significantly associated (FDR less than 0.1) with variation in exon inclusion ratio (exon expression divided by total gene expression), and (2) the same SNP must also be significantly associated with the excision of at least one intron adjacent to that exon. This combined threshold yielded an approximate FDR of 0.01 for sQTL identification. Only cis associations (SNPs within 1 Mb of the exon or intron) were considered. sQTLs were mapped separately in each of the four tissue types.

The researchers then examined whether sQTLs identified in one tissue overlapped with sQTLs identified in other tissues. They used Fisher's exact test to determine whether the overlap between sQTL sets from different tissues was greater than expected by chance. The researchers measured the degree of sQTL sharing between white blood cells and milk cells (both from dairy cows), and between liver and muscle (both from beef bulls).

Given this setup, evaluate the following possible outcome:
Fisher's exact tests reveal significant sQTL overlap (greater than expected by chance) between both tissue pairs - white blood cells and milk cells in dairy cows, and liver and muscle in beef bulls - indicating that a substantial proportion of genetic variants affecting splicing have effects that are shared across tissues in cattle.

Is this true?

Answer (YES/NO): YES